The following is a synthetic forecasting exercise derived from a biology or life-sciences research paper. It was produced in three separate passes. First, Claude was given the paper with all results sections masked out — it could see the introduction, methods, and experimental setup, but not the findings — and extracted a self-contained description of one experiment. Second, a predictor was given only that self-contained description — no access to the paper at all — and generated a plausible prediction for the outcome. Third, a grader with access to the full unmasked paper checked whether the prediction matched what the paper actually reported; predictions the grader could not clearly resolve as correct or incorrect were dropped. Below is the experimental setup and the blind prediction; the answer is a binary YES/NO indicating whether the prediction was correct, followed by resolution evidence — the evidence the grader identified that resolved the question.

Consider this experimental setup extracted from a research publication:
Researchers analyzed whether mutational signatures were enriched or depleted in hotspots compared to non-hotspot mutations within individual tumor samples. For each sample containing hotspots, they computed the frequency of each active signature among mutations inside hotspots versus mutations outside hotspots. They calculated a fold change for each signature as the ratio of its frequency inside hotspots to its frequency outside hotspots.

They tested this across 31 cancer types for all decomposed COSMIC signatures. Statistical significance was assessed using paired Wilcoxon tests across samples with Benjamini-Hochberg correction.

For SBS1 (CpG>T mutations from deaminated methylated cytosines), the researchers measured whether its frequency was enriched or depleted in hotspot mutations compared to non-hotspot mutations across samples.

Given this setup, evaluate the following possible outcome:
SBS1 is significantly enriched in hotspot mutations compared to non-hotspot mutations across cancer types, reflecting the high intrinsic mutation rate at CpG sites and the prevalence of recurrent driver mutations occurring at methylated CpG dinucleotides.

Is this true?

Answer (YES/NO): NO